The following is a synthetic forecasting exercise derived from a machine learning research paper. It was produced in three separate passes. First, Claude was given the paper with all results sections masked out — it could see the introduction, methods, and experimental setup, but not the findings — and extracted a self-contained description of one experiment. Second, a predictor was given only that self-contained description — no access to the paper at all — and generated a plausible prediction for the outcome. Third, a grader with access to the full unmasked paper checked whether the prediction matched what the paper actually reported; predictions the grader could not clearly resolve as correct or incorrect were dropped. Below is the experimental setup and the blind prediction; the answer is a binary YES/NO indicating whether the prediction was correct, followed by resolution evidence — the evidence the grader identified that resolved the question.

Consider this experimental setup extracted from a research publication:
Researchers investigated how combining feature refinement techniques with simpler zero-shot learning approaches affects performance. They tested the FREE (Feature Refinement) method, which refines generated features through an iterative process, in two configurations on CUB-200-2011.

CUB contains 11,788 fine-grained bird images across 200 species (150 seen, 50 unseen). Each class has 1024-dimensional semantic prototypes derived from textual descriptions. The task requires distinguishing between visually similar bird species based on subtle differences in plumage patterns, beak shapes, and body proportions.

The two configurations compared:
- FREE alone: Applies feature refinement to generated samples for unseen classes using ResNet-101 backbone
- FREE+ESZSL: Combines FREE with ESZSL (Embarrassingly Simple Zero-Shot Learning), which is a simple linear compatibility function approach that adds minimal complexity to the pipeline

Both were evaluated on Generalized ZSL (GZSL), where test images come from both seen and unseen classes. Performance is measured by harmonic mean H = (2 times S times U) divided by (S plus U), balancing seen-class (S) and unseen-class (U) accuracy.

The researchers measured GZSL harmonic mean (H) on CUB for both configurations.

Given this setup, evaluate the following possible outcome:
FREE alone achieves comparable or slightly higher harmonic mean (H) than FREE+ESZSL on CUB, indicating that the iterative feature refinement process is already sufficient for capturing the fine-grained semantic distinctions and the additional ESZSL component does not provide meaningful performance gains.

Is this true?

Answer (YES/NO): YES